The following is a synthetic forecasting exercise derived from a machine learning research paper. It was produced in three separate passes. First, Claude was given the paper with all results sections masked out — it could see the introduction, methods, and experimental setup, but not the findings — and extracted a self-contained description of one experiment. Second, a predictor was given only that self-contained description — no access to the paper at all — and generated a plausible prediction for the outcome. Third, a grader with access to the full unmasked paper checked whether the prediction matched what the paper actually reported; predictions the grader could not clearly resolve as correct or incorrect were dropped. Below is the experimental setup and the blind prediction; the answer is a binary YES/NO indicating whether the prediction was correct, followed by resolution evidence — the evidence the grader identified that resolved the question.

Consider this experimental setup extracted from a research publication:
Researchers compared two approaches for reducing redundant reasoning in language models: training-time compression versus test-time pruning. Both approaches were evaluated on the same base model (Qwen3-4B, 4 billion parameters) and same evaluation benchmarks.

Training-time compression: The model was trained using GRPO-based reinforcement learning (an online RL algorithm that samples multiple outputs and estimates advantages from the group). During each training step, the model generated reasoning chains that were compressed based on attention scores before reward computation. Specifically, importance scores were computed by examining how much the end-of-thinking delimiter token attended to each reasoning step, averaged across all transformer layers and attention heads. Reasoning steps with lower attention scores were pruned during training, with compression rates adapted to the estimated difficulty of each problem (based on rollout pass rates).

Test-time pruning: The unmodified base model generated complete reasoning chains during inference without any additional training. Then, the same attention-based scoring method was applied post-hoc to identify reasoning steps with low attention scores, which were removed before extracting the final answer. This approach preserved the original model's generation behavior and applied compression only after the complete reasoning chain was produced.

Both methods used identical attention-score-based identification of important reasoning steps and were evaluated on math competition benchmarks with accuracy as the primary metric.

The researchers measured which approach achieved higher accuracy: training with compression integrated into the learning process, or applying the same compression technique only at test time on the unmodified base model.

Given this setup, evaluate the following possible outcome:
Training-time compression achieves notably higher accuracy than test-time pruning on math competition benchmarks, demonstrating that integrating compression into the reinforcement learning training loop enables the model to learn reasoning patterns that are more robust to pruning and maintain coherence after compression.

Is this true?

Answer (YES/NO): YES